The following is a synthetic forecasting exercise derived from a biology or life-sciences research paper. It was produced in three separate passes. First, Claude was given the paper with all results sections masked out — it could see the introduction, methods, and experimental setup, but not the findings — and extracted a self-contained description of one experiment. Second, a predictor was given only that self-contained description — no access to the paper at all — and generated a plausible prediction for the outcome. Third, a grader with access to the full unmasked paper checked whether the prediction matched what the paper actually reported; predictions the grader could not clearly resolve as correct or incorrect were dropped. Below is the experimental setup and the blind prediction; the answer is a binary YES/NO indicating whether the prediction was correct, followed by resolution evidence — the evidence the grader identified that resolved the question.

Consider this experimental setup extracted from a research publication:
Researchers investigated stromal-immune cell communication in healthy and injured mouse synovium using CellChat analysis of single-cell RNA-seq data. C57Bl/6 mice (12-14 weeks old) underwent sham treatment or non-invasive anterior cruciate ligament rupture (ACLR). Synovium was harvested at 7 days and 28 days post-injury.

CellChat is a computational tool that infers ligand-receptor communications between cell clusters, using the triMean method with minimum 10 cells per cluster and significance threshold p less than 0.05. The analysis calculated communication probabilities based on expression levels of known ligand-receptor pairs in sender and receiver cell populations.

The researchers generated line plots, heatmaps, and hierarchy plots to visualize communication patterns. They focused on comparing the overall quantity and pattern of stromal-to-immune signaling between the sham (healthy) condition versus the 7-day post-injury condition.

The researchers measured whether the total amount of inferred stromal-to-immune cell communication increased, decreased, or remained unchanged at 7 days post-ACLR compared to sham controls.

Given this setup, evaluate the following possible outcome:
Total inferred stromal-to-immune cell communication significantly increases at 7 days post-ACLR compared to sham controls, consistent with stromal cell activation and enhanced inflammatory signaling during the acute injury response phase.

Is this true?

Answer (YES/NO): YES